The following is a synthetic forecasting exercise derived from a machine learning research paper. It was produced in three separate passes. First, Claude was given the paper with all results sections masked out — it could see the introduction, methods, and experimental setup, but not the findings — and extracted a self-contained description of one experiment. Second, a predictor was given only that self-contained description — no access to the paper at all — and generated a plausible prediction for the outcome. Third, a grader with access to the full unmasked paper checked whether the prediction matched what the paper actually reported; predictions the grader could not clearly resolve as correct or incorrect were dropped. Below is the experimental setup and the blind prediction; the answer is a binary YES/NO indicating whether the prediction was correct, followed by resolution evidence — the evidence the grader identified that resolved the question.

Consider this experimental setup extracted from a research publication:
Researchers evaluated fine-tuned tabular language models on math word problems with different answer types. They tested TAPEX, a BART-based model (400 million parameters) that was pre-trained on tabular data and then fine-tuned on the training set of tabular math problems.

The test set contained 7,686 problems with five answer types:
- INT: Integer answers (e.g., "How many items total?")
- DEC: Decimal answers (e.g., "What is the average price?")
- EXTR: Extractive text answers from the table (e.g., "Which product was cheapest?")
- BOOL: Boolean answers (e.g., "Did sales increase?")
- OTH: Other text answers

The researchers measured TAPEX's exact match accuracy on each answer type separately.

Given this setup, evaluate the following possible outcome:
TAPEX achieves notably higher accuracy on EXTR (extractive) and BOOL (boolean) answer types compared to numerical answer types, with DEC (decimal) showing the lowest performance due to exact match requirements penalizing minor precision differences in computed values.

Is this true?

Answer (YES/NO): NO